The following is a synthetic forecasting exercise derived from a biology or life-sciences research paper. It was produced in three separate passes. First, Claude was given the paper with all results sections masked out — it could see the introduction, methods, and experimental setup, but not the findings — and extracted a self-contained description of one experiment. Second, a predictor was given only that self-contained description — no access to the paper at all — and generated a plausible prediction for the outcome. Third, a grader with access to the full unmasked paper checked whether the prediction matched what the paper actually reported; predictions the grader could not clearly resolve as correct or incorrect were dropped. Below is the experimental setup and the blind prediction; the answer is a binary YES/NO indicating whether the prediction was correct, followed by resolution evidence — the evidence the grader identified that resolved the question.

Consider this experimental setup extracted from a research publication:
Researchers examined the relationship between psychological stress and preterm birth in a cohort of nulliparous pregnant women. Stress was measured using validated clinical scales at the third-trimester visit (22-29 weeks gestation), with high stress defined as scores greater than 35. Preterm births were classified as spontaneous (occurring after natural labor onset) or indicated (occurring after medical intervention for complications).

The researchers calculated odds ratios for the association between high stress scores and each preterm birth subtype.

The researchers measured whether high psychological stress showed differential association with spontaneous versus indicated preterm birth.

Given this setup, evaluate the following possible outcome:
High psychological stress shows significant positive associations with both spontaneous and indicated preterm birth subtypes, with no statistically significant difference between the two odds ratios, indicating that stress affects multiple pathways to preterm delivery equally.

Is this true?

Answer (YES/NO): NO